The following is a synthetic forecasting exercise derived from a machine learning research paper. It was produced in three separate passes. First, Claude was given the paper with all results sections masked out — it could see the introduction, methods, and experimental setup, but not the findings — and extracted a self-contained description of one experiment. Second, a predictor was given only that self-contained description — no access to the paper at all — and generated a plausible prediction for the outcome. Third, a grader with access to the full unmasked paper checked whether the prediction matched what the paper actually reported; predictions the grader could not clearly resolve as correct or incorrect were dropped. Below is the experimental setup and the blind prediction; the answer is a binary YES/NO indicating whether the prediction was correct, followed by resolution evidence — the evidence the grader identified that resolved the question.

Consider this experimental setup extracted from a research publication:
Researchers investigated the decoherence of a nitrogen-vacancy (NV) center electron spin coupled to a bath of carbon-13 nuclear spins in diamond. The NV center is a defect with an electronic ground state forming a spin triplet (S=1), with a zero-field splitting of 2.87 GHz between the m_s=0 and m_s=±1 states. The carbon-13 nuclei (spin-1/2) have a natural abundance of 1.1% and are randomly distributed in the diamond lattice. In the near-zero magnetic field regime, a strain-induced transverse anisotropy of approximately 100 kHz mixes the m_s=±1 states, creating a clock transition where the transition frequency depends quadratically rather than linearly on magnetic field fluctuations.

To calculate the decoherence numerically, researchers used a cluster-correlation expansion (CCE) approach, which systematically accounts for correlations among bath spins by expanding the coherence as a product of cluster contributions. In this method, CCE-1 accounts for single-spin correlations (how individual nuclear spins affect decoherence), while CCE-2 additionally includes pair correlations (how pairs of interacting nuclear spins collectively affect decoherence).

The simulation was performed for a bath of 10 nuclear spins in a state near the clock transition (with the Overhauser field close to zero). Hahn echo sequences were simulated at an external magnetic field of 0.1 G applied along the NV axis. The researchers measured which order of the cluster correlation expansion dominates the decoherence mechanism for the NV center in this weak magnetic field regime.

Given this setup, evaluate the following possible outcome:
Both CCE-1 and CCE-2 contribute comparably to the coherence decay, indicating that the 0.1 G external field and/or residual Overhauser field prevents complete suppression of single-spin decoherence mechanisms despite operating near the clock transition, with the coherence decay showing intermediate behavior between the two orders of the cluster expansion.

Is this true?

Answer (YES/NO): NO